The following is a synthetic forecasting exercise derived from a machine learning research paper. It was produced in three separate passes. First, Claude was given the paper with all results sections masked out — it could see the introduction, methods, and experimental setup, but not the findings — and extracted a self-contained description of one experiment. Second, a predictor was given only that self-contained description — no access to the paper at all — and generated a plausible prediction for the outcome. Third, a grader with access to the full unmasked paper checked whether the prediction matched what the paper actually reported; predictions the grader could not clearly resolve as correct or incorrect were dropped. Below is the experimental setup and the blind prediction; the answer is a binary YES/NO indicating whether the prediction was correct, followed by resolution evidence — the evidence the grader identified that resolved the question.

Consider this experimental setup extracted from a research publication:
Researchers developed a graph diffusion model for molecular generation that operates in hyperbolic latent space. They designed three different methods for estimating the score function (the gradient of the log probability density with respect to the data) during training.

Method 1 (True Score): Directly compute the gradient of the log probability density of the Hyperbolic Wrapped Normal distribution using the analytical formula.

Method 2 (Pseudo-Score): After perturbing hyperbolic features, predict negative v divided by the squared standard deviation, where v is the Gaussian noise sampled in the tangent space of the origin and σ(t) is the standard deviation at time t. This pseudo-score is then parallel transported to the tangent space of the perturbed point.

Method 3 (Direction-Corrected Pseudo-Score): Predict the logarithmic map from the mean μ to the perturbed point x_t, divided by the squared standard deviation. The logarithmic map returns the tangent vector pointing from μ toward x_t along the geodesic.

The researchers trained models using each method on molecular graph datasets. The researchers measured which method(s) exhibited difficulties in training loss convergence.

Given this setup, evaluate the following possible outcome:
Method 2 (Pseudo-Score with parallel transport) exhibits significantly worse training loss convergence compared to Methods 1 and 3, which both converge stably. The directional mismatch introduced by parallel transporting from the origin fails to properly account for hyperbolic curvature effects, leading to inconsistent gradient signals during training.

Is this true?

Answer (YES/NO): NO